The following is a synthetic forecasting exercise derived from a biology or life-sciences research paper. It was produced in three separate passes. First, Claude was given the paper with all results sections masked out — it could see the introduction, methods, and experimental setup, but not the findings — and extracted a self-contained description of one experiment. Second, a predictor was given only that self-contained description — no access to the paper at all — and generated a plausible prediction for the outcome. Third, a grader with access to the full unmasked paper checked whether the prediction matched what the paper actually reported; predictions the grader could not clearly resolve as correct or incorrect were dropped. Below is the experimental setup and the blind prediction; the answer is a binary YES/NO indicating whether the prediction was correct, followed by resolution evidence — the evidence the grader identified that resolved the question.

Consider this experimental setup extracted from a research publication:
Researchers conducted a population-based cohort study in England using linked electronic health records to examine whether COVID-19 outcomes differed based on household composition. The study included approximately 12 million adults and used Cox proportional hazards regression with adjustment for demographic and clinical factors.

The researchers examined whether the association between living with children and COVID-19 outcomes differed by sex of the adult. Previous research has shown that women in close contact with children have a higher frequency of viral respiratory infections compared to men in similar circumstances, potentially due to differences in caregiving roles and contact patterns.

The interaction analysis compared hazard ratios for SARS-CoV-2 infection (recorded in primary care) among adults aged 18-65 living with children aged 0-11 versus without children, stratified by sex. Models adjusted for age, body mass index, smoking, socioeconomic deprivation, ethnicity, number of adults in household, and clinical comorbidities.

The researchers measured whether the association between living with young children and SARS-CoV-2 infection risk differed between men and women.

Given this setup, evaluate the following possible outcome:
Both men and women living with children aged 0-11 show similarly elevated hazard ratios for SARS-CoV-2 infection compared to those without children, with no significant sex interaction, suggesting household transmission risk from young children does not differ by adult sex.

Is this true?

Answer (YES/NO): NO